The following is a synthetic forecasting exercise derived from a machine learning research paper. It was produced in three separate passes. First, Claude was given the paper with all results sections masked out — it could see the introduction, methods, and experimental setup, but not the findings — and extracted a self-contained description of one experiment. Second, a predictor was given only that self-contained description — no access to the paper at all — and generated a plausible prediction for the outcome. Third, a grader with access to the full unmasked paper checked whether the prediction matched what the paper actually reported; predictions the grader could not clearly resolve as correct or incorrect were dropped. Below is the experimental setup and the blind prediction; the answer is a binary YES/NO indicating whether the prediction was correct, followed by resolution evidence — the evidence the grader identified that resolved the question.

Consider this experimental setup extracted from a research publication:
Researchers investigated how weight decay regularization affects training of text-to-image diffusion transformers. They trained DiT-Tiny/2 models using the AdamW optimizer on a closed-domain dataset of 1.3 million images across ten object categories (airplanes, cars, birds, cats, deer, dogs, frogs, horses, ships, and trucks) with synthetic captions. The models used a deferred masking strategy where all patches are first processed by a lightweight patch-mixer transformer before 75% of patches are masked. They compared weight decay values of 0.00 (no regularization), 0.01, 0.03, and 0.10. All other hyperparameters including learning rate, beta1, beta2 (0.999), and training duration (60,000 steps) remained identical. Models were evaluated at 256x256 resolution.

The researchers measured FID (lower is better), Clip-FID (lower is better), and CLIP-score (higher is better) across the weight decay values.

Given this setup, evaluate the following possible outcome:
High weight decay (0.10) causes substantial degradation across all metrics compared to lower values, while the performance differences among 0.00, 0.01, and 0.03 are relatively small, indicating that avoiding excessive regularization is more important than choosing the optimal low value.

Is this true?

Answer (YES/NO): NO